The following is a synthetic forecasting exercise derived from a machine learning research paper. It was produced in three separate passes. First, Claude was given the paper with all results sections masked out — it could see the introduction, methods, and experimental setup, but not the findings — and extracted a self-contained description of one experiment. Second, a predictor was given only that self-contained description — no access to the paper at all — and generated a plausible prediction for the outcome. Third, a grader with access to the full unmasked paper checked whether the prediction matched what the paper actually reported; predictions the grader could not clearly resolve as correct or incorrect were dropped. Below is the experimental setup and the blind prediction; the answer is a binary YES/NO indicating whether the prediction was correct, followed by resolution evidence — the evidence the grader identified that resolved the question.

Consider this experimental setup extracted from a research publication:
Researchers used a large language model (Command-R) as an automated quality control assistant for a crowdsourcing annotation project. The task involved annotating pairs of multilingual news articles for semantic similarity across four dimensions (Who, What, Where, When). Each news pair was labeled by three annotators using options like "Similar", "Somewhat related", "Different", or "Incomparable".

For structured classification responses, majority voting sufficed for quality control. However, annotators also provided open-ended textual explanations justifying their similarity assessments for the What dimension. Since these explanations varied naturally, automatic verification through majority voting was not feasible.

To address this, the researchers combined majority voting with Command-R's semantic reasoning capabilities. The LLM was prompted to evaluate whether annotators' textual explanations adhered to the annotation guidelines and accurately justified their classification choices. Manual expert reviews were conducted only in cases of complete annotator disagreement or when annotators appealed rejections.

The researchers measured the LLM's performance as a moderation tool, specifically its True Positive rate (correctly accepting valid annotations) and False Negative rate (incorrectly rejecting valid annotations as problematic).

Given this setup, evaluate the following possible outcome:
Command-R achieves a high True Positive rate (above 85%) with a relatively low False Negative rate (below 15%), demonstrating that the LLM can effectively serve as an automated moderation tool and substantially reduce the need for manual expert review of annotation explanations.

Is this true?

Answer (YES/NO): NO